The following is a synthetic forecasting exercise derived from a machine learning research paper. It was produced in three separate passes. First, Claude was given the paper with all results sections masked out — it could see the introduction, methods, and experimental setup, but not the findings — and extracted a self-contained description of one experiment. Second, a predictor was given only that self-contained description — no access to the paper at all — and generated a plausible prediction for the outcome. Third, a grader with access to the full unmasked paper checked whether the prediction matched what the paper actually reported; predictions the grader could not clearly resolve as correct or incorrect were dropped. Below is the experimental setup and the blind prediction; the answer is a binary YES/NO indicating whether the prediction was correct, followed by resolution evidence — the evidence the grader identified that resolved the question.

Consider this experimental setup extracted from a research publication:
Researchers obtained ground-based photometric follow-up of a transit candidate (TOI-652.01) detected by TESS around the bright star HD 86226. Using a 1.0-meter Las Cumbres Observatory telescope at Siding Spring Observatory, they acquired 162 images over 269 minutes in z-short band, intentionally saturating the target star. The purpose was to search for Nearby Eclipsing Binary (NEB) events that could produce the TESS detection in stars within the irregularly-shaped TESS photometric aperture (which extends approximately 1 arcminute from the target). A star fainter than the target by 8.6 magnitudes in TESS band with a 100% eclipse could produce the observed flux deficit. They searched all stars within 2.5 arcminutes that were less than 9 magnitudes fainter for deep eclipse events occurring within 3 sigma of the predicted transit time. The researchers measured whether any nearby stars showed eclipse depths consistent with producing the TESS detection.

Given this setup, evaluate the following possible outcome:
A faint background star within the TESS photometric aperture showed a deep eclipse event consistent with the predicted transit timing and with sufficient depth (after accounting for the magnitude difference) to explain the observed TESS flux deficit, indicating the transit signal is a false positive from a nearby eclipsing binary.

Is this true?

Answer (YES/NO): NO